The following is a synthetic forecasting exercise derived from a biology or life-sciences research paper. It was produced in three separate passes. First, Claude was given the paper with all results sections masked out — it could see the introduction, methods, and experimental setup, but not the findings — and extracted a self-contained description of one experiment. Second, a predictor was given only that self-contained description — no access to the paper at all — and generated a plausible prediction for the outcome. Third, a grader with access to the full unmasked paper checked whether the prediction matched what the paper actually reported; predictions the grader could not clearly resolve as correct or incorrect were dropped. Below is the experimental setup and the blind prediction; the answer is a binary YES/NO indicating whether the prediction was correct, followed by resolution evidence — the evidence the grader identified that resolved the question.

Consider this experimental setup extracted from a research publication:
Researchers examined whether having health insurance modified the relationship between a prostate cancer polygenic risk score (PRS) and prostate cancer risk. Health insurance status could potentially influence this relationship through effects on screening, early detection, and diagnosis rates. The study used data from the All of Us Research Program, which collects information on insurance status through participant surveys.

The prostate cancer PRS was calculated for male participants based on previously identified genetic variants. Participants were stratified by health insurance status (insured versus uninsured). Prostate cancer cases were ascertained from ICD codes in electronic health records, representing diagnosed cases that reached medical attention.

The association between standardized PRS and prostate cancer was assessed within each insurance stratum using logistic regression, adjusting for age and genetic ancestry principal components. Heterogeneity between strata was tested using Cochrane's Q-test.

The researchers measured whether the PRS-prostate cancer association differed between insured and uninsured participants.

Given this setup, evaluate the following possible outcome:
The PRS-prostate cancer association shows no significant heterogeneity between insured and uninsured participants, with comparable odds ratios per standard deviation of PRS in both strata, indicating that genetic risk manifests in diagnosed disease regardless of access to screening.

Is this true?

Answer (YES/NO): YES